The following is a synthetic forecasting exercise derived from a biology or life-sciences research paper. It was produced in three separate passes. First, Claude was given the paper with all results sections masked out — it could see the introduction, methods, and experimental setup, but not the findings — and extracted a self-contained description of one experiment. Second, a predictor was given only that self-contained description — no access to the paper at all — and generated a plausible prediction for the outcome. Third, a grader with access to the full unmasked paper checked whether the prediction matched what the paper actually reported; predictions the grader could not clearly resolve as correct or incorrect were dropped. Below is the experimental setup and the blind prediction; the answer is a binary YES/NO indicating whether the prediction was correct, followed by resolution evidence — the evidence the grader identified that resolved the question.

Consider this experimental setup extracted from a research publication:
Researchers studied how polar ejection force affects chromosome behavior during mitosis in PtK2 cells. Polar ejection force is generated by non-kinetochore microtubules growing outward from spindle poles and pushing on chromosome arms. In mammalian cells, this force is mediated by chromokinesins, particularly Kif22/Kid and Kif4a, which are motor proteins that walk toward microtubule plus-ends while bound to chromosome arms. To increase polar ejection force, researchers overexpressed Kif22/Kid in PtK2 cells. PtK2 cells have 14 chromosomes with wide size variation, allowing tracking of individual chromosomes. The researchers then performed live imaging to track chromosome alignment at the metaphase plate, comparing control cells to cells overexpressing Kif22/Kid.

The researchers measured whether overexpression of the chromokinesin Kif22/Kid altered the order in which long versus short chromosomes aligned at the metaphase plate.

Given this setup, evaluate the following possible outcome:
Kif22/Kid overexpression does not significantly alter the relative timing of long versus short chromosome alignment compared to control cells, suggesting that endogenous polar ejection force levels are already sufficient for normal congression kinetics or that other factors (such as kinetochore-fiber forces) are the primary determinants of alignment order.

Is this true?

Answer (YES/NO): NO